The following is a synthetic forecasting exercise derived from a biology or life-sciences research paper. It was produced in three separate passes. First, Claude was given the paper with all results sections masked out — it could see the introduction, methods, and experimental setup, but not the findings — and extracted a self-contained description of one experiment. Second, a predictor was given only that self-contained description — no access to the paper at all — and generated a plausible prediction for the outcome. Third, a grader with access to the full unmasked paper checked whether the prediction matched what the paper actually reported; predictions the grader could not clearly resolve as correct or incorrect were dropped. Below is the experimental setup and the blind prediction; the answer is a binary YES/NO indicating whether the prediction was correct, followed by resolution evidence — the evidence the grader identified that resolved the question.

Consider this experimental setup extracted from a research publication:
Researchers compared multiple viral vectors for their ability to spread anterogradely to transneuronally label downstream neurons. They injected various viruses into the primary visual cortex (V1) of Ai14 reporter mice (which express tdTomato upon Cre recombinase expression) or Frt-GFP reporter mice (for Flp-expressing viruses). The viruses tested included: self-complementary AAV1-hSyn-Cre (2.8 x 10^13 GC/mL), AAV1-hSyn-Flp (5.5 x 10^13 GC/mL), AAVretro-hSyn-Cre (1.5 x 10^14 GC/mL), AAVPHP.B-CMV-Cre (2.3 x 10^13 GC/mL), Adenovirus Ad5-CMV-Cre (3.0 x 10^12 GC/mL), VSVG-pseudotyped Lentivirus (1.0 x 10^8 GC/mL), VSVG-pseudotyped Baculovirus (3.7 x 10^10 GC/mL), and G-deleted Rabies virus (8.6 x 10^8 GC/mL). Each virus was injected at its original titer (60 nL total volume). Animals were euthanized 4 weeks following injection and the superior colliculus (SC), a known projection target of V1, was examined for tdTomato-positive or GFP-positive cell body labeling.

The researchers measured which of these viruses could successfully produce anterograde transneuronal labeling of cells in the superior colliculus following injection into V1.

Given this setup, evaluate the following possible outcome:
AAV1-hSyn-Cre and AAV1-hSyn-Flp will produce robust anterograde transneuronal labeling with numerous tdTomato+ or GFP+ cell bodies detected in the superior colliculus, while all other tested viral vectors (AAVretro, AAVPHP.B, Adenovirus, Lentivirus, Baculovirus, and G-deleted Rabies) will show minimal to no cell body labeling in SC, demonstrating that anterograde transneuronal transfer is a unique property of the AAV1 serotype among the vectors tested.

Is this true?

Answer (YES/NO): YES